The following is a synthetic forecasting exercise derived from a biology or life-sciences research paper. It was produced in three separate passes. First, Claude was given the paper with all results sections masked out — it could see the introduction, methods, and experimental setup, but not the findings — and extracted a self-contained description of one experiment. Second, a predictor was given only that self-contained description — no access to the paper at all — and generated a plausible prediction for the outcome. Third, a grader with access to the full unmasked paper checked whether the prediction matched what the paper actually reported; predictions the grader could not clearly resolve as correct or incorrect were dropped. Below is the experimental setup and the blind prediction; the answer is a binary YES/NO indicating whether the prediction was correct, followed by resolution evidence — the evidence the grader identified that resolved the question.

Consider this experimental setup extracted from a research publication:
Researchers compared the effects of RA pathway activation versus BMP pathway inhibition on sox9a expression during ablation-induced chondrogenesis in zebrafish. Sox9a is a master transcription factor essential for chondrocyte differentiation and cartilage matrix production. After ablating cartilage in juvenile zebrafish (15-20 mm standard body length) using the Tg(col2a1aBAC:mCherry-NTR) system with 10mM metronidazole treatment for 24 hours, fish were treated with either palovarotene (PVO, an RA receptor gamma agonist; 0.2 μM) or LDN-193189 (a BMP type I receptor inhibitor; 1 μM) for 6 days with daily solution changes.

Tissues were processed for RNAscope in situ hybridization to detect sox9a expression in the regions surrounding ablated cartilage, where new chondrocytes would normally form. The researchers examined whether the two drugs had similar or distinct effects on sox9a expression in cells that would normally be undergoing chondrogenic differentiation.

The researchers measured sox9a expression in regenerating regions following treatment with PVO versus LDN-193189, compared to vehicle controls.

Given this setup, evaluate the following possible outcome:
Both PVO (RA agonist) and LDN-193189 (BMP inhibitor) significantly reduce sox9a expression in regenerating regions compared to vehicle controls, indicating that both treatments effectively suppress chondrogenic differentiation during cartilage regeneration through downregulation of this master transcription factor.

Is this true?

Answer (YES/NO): NO